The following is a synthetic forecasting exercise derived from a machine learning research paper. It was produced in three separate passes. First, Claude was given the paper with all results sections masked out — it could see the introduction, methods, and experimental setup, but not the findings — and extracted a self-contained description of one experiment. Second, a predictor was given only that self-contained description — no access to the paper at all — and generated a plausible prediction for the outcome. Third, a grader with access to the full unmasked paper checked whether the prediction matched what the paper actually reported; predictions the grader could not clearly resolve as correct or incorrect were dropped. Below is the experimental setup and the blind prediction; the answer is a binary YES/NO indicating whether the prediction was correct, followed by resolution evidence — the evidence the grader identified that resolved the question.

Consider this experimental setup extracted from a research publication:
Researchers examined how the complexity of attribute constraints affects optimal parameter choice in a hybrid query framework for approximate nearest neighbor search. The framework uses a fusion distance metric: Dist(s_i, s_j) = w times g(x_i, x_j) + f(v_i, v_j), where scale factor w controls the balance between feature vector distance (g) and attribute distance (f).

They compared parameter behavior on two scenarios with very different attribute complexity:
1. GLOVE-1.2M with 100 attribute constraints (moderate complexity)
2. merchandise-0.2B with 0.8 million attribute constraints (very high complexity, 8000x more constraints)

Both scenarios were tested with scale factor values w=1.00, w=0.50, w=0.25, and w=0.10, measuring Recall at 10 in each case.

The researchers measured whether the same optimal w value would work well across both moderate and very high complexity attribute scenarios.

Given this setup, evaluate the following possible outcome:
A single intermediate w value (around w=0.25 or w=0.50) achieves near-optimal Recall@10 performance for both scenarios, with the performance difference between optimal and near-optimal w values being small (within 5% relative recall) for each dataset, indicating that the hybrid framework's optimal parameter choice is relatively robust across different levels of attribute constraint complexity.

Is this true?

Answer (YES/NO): YES